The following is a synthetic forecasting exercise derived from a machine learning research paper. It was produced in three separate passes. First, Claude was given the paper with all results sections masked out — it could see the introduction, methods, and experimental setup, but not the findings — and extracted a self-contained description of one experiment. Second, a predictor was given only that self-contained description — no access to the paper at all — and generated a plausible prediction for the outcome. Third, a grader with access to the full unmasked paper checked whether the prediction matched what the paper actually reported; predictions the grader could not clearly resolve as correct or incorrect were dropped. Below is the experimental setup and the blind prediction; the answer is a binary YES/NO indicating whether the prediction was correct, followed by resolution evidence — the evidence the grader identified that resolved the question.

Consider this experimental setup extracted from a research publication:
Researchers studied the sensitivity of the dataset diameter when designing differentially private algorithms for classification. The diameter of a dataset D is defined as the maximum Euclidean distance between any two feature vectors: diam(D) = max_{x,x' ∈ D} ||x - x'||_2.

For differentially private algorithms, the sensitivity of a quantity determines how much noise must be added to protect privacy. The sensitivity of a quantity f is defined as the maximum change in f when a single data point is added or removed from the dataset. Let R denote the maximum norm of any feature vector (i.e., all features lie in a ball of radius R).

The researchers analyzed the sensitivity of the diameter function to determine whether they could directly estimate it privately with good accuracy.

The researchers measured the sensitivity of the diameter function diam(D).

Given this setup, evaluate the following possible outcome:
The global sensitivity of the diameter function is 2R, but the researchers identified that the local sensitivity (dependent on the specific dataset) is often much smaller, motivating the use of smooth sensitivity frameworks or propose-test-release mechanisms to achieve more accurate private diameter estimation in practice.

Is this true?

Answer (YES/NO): NO